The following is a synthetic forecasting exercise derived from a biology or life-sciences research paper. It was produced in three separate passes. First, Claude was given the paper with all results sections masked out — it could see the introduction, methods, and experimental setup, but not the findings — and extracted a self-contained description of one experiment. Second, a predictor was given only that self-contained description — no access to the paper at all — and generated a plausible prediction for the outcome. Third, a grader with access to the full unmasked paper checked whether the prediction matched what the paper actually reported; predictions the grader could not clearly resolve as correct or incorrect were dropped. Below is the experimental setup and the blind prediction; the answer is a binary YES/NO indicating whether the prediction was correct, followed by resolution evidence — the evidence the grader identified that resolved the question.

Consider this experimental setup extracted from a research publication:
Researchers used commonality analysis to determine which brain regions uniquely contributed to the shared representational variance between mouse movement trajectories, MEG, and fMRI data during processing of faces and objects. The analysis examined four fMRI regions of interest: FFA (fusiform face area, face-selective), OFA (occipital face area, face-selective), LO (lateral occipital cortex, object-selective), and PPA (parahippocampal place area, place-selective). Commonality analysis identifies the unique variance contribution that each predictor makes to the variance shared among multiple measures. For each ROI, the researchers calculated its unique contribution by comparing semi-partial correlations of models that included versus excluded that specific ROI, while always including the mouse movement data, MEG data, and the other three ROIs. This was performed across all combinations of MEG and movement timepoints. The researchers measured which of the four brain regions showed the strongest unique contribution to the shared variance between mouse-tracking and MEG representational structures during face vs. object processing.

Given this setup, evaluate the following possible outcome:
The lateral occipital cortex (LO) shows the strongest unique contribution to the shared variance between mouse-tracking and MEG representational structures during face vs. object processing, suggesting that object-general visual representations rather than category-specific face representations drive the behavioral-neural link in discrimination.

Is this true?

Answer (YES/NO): NO